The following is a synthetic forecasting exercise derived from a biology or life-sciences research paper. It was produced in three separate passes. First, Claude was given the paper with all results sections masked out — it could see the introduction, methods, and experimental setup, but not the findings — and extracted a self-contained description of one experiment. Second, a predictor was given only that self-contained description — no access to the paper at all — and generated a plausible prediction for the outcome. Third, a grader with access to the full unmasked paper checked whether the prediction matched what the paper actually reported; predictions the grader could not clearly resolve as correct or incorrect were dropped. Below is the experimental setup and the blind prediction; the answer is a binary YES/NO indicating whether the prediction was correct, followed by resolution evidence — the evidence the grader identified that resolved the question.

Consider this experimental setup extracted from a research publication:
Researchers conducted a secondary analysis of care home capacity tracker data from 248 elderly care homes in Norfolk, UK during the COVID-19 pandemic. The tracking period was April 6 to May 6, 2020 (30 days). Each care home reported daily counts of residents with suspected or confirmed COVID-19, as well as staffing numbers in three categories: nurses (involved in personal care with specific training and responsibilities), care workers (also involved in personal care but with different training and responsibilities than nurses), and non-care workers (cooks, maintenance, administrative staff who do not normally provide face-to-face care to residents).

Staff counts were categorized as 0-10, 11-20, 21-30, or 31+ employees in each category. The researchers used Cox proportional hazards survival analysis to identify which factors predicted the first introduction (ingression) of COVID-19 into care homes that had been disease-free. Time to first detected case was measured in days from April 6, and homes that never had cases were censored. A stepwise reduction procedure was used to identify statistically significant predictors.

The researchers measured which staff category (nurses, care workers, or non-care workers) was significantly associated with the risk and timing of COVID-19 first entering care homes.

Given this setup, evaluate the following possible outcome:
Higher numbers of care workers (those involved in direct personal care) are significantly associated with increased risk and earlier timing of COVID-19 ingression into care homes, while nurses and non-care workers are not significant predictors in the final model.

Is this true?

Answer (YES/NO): NO